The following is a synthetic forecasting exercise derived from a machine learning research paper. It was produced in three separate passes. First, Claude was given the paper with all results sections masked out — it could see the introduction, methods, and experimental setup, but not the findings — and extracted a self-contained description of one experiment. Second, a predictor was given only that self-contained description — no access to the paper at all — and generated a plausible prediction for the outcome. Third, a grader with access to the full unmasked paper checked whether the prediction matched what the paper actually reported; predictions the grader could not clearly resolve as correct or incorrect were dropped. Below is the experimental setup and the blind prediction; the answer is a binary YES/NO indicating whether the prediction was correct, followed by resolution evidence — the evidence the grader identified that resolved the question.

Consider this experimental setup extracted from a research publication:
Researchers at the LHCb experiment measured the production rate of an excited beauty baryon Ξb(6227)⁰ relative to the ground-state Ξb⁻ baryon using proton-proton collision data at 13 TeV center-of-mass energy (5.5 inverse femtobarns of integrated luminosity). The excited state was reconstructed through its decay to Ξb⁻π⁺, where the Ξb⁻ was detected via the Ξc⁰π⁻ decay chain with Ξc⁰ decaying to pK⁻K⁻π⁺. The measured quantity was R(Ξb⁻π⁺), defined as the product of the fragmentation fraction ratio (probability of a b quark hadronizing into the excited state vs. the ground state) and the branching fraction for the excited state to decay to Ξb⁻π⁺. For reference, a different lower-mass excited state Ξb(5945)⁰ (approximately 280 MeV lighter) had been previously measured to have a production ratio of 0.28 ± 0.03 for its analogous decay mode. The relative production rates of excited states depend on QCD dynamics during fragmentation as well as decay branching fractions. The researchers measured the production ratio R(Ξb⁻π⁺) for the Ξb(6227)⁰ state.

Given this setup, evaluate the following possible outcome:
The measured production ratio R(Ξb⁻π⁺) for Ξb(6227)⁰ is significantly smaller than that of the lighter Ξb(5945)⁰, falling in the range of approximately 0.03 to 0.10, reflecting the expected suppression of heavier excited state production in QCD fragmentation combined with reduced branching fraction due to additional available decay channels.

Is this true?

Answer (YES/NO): YES